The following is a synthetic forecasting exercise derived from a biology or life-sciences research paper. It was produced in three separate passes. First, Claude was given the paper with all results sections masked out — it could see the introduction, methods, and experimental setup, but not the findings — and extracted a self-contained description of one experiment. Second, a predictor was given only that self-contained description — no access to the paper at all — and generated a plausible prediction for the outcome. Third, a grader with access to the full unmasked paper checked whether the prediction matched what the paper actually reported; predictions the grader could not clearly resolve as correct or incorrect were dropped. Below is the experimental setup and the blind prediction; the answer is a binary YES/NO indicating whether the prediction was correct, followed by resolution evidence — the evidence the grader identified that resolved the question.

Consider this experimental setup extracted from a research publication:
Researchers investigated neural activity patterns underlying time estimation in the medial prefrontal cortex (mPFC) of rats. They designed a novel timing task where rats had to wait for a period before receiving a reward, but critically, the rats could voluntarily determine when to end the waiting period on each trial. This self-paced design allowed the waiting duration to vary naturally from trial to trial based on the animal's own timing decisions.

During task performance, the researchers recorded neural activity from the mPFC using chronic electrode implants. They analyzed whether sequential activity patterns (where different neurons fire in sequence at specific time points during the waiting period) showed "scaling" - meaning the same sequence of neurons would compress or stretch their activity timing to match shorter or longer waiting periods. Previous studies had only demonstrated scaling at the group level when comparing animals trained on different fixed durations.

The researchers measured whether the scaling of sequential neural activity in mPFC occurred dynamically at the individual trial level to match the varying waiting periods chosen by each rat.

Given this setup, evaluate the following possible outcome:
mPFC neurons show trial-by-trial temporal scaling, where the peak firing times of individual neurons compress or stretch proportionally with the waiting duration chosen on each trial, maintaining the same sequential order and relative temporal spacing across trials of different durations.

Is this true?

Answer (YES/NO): YES